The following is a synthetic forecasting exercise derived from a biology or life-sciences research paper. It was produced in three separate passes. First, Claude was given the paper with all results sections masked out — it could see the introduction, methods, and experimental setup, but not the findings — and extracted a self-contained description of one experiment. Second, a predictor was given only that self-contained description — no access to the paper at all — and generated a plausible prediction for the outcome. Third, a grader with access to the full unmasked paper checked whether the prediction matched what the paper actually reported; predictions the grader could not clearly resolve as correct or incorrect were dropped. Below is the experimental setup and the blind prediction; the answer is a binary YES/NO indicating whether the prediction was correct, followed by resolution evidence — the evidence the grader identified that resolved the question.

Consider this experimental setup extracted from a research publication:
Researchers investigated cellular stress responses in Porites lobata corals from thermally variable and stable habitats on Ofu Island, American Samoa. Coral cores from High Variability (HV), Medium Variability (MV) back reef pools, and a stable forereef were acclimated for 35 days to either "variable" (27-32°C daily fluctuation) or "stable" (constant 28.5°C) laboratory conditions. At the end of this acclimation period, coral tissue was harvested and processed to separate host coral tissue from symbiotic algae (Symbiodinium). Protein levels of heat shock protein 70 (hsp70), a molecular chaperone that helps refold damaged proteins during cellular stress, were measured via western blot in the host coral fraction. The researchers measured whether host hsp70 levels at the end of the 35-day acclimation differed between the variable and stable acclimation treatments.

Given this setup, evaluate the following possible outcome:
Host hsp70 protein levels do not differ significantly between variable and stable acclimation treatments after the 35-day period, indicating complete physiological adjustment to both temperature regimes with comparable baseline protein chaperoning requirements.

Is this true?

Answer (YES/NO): NO